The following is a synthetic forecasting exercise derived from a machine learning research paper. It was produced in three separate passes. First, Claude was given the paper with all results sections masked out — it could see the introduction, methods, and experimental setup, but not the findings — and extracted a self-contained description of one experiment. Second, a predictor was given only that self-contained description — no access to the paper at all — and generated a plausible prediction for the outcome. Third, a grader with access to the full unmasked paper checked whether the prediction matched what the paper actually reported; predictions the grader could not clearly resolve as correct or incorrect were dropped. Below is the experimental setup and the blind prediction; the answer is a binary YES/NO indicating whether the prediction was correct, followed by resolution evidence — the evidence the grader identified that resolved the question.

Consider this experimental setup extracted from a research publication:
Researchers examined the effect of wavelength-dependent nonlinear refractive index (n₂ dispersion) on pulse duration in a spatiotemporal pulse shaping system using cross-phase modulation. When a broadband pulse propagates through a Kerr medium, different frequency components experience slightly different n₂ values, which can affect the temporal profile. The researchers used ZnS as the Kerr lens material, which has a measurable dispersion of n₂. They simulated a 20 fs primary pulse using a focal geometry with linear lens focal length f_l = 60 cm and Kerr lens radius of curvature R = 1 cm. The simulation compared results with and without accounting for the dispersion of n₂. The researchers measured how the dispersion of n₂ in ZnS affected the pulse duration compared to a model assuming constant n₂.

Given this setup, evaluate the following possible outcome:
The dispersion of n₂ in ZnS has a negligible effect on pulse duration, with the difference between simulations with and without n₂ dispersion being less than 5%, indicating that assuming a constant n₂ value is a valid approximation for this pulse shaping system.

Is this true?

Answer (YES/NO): NO